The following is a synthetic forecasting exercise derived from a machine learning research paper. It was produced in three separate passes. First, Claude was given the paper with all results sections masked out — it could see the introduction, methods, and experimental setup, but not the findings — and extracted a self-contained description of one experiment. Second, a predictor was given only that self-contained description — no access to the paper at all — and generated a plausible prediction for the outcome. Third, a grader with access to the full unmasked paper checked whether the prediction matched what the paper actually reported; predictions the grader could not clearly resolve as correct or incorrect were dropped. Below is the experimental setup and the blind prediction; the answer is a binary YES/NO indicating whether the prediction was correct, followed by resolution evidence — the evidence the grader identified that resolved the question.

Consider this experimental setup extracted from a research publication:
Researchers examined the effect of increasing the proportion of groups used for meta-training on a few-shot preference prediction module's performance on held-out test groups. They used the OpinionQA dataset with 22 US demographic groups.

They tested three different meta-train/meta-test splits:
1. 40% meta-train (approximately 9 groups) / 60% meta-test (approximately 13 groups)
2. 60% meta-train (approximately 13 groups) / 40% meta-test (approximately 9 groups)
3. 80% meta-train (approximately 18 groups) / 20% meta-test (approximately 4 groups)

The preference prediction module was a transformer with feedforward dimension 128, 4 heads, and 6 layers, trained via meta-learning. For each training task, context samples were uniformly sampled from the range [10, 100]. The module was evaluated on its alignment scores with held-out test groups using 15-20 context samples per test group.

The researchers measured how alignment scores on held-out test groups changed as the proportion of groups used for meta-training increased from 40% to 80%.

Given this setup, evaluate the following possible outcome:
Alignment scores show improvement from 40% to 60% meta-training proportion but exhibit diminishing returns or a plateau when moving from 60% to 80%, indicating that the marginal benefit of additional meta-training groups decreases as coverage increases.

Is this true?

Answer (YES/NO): NO